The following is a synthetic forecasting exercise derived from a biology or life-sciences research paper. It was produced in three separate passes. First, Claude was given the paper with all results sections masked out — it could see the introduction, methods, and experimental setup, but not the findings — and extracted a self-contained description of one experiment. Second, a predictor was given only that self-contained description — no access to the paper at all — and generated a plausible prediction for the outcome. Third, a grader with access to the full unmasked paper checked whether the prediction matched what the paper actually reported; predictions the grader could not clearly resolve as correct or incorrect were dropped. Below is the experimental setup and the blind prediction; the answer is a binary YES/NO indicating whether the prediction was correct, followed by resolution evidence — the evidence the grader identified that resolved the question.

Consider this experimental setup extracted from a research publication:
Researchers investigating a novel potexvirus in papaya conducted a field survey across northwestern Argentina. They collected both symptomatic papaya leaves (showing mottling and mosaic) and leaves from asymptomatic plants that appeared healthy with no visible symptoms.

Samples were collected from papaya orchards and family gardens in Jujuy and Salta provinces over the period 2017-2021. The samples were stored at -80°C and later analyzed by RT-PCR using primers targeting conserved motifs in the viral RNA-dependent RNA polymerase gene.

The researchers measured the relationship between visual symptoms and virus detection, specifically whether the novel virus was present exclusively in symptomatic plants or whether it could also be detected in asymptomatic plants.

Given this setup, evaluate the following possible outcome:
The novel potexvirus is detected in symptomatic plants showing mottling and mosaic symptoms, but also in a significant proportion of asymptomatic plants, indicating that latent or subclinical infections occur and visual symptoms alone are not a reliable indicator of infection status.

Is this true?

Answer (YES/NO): NO